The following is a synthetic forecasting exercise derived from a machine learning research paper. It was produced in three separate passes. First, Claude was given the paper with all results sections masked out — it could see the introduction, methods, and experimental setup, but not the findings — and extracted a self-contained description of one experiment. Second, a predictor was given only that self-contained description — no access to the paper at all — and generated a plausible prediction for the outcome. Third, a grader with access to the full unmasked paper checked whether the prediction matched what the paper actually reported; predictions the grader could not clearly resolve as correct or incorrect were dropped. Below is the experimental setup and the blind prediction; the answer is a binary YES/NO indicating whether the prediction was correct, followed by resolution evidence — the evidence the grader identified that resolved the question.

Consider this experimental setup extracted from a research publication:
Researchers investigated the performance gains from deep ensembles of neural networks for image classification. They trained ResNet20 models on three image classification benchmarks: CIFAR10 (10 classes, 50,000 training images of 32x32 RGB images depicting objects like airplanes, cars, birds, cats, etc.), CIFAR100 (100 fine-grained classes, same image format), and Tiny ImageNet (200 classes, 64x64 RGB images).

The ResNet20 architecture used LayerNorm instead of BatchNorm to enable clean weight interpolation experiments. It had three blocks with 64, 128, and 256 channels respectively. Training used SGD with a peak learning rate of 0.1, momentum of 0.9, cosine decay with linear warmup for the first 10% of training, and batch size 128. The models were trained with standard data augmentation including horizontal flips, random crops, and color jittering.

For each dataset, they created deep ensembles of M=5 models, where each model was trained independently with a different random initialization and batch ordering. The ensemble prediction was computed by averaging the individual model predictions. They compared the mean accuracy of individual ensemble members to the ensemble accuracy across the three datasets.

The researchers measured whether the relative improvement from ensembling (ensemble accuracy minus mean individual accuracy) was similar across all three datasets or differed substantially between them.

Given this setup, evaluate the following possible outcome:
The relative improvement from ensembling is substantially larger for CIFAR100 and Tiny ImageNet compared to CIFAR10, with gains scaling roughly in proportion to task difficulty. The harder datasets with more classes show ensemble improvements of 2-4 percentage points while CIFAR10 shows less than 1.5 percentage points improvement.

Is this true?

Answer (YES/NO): NO